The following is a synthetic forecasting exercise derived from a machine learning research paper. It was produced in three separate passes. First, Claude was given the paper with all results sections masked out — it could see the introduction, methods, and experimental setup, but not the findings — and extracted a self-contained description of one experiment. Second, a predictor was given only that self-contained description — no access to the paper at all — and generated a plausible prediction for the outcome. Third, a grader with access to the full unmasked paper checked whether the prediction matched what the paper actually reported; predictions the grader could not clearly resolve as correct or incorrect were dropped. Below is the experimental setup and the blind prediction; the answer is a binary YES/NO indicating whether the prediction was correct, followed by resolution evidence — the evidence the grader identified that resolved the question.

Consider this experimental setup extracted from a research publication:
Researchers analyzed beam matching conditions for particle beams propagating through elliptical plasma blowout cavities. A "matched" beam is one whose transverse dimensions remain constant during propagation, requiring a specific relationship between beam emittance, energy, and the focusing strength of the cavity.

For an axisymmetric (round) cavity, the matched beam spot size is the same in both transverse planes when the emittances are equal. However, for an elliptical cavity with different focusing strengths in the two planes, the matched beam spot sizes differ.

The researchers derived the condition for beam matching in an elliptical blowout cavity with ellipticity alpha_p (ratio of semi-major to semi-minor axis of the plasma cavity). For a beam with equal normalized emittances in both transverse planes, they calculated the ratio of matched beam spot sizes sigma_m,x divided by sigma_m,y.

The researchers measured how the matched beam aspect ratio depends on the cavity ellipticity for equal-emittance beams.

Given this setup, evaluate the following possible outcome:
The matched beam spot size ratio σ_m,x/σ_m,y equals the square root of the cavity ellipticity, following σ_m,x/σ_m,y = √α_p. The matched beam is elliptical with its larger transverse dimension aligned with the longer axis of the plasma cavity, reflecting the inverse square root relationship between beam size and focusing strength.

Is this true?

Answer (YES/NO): YES